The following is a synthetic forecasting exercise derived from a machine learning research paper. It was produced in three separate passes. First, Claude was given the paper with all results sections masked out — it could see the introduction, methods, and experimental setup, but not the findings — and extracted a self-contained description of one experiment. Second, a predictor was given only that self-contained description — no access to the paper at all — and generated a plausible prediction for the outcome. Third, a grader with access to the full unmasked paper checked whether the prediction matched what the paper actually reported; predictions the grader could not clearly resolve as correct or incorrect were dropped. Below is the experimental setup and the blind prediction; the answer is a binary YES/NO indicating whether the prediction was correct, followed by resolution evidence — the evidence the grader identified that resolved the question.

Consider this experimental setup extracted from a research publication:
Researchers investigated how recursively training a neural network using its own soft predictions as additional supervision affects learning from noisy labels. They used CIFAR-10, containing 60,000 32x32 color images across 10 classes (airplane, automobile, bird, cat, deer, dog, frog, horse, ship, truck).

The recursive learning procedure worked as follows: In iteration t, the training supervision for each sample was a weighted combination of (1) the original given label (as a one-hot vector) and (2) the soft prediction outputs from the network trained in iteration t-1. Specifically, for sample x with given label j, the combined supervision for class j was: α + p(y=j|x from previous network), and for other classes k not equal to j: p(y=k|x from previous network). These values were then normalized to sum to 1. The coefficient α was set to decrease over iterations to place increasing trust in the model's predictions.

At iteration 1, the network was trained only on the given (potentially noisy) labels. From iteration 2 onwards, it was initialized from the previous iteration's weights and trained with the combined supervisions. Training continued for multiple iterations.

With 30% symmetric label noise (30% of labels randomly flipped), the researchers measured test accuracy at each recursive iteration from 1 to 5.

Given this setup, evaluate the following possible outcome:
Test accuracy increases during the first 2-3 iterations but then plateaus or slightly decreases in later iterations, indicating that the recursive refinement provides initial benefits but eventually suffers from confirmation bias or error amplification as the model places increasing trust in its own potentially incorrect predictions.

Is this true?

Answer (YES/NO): NO